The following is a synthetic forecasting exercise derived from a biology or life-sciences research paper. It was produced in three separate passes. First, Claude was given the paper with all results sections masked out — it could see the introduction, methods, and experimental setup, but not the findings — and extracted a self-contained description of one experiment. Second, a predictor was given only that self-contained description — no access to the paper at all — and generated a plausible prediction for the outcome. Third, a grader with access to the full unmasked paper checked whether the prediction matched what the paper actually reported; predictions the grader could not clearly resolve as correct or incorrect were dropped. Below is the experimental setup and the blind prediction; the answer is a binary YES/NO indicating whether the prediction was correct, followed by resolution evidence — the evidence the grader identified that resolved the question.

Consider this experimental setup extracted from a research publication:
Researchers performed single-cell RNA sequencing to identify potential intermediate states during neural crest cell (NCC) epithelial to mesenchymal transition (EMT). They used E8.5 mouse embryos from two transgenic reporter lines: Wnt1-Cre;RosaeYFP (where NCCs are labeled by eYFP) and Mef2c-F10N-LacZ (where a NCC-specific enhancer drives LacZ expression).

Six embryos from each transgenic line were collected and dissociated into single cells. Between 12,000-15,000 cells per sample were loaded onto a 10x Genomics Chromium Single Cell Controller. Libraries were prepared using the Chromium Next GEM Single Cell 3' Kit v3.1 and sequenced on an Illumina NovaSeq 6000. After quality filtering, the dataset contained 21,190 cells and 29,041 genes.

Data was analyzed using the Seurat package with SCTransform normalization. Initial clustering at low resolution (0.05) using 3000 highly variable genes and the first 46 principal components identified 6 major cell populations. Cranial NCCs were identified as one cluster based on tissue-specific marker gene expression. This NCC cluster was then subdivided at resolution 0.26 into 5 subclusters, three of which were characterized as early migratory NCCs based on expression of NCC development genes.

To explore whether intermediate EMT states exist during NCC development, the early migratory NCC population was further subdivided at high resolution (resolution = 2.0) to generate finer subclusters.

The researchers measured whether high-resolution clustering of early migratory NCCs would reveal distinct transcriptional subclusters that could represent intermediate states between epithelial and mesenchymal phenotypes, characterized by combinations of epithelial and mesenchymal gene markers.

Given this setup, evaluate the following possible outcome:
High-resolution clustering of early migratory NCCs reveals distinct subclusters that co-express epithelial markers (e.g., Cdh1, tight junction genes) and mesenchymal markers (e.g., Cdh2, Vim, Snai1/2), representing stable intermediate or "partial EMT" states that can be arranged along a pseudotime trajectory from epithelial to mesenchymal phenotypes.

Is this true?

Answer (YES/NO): NO